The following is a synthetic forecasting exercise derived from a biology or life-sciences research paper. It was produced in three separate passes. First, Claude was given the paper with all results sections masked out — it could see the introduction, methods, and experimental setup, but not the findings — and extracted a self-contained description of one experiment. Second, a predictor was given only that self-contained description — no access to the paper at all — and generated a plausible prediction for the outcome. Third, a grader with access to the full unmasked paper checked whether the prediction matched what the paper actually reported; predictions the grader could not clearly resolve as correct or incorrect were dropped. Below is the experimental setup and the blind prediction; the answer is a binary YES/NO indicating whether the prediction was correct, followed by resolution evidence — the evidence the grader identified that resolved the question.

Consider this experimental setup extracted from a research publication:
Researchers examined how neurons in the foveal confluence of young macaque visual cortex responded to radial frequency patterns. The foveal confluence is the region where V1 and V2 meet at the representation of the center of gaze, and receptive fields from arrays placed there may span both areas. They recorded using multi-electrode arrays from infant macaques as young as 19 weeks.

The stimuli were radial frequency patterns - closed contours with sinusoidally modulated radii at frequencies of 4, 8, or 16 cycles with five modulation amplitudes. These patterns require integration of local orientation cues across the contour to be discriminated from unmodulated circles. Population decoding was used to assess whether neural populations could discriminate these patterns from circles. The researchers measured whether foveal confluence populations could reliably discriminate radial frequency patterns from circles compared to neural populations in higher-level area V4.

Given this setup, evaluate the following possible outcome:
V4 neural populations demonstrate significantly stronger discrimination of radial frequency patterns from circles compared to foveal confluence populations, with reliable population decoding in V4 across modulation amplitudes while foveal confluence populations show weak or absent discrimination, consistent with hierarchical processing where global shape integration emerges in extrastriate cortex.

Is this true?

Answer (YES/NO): YES